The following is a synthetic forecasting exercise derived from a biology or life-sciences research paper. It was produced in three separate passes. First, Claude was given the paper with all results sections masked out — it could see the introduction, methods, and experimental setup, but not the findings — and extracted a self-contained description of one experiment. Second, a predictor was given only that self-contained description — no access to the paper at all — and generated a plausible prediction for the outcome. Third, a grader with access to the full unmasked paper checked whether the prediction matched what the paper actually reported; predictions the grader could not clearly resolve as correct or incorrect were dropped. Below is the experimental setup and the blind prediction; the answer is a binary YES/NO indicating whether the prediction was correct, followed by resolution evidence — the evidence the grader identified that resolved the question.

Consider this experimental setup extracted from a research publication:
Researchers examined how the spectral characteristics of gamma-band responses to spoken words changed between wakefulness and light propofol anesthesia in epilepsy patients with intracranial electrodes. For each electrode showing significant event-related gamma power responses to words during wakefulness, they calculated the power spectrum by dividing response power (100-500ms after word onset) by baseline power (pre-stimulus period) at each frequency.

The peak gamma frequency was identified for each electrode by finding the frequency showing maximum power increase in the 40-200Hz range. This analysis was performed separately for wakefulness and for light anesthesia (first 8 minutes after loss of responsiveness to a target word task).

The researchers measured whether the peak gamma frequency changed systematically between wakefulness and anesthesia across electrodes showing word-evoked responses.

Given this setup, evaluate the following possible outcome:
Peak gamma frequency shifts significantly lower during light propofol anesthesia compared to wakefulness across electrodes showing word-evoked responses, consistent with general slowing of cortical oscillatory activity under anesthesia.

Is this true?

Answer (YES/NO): YES